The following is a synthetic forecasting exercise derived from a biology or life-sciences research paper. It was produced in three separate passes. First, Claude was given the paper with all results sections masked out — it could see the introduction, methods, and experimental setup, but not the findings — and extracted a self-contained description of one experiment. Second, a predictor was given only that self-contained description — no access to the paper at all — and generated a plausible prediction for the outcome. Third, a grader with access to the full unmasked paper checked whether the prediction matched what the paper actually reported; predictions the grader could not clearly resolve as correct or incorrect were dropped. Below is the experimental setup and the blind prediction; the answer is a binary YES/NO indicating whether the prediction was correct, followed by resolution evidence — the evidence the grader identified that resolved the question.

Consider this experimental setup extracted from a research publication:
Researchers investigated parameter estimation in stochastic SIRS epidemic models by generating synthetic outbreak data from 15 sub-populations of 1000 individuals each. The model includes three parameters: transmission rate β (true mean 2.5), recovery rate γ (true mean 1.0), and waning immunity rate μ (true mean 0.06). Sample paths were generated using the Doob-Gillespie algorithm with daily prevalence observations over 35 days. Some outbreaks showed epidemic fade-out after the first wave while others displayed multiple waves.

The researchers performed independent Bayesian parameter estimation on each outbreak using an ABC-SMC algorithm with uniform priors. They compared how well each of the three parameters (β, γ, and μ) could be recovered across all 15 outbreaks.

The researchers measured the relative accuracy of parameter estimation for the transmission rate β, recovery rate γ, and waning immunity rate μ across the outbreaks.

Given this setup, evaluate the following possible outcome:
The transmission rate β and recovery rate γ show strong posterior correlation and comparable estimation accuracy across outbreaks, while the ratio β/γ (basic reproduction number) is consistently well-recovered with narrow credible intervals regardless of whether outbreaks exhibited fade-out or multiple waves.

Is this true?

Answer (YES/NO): NO